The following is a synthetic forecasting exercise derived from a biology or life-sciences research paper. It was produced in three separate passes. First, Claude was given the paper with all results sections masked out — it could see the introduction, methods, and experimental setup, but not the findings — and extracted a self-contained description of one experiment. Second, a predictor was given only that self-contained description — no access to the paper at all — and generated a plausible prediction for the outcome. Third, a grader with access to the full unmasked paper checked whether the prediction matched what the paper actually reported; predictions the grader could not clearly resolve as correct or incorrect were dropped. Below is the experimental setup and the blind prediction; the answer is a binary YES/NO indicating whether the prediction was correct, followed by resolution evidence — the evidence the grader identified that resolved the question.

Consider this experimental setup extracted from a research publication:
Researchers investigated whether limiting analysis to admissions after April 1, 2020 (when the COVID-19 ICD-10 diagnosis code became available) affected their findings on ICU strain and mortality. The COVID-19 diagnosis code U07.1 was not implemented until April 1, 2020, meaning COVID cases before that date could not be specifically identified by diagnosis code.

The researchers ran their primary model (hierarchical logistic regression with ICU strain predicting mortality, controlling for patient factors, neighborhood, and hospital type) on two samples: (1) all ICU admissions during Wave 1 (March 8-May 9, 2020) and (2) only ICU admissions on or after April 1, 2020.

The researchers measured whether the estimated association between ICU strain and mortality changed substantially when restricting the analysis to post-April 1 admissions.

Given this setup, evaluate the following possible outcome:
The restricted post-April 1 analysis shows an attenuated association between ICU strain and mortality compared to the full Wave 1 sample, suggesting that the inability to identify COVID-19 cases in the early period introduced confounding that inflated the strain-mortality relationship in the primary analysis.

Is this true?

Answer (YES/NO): NO